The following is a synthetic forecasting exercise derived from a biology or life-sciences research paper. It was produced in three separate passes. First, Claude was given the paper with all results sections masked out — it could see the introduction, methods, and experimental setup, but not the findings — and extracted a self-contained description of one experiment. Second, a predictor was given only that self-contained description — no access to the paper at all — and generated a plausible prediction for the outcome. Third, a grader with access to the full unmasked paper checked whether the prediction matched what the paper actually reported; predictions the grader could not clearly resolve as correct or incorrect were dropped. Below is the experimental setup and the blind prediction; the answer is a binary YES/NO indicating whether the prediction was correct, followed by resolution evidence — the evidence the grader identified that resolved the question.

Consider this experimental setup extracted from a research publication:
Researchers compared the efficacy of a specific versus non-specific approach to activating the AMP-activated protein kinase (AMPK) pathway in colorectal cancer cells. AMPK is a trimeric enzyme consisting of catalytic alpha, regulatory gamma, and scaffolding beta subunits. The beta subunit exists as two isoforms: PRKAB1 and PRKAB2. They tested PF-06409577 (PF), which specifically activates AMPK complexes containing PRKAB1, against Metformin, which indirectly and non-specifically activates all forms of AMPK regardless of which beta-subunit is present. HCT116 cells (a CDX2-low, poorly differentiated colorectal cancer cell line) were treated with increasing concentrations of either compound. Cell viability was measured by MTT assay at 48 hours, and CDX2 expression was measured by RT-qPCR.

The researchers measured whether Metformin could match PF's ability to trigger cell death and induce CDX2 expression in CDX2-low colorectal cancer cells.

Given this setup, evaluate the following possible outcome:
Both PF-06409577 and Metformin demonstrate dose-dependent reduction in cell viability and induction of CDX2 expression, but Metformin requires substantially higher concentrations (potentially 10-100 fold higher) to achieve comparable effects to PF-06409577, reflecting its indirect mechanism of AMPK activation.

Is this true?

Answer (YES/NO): NO